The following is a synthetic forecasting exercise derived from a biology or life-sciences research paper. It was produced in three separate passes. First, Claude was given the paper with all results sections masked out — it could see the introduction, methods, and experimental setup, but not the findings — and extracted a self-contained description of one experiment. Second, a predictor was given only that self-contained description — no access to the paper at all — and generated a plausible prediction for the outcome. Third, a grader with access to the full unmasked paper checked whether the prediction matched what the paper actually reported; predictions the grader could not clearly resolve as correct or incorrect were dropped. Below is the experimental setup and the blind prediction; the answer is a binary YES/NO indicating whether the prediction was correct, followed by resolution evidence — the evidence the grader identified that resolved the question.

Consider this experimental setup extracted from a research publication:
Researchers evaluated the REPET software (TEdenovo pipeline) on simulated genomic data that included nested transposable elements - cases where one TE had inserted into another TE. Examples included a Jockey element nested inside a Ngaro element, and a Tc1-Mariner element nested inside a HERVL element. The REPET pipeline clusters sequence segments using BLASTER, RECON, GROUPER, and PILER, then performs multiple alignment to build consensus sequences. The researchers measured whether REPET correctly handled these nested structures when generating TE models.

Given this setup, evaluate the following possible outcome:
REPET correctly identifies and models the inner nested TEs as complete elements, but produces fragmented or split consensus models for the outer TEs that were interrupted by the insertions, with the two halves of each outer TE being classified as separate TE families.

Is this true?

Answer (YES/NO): NO